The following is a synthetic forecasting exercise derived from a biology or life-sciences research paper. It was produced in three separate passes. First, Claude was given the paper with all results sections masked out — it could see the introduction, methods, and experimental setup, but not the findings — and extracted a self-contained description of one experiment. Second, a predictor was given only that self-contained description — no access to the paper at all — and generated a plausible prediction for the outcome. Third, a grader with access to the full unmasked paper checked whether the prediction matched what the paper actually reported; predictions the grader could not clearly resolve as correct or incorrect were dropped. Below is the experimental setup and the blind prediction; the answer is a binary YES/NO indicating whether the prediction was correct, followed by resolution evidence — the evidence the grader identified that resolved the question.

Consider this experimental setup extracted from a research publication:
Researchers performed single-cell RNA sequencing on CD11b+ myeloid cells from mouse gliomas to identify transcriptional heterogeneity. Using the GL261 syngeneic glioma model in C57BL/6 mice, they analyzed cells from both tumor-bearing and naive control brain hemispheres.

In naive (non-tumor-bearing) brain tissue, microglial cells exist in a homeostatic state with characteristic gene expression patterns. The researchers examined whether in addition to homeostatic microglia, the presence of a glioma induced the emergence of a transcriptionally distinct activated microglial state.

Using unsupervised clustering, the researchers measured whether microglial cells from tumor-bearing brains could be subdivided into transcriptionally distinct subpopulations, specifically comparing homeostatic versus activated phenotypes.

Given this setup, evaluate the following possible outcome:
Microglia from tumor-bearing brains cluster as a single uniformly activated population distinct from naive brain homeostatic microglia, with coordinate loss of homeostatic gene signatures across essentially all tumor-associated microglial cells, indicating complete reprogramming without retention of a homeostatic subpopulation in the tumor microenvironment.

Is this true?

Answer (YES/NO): NO